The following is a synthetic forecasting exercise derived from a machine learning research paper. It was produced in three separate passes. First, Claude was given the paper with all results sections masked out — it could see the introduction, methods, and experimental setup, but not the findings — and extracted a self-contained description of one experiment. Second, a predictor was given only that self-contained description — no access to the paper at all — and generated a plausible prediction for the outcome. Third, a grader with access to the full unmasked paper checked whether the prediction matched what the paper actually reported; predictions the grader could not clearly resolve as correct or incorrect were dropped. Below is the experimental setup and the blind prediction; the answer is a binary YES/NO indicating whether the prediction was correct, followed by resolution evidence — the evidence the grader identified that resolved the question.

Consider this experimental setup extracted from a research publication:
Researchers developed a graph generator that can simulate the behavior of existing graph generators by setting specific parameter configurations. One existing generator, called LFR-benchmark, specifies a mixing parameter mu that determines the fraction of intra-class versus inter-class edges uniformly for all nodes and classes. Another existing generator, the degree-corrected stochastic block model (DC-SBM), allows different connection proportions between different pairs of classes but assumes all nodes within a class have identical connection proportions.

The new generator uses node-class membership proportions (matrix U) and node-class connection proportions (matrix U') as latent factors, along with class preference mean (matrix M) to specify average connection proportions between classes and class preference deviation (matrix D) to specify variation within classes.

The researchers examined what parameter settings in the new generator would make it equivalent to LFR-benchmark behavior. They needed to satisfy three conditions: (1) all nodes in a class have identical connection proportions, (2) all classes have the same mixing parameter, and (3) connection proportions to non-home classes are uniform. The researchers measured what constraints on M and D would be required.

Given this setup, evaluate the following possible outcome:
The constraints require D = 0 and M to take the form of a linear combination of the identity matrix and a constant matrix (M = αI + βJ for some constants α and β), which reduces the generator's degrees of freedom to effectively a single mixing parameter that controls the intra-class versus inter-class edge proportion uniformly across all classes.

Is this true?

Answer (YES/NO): YES